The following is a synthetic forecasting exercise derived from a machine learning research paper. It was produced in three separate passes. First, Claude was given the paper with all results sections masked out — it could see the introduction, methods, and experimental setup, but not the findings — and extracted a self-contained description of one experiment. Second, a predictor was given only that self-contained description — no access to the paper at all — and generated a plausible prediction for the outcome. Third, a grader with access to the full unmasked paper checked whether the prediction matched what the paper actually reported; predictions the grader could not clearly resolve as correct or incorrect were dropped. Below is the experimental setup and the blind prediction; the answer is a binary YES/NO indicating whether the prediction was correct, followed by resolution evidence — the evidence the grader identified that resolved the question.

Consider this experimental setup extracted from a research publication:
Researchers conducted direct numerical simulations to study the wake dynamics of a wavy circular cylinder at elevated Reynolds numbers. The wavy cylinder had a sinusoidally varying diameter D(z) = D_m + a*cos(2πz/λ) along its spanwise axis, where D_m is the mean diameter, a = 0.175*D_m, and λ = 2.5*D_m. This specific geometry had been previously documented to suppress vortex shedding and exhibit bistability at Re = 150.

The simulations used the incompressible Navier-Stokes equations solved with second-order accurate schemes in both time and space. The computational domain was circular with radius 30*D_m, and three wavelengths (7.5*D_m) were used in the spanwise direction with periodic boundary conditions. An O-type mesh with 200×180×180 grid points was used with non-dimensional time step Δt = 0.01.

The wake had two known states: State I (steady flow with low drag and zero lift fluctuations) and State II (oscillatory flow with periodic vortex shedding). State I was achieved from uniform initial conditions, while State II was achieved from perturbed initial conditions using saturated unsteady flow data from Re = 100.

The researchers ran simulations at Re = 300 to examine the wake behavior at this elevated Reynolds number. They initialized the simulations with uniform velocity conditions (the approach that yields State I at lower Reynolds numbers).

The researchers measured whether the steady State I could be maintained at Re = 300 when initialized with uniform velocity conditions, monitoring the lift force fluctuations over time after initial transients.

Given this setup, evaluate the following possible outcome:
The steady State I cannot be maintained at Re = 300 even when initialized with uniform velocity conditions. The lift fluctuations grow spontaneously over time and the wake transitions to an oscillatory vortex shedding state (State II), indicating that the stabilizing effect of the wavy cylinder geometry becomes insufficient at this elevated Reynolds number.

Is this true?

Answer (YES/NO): NO